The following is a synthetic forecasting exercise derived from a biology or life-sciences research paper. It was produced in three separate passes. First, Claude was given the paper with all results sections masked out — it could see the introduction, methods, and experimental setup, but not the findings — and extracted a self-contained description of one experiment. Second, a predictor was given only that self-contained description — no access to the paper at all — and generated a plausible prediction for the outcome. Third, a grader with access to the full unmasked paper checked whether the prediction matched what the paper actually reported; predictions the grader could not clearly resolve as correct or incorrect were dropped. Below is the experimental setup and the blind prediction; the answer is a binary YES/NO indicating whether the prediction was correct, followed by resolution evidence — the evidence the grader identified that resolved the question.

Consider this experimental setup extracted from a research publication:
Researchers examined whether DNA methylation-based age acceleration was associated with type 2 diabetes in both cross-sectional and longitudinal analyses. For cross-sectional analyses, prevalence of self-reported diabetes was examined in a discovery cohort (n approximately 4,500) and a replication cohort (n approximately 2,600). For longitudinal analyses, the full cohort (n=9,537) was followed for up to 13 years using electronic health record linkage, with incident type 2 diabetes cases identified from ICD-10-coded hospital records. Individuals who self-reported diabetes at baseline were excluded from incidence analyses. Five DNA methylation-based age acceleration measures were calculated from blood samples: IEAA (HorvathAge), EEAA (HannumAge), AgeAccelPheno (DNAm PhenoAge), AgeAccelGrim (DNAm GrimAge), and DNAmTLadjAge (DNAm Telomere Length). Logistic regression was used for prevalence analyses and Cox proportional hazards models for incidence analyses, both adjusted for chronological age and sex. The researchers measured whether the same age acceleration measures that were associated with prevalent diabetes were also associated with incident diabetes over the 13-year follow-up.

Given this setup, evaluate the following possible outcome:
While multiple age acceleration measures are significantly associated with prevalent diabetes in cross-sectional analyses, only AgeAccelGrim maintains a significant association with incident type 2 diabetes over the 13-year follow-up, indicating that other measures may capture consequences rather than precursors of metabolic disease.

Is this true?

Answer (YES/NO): NO